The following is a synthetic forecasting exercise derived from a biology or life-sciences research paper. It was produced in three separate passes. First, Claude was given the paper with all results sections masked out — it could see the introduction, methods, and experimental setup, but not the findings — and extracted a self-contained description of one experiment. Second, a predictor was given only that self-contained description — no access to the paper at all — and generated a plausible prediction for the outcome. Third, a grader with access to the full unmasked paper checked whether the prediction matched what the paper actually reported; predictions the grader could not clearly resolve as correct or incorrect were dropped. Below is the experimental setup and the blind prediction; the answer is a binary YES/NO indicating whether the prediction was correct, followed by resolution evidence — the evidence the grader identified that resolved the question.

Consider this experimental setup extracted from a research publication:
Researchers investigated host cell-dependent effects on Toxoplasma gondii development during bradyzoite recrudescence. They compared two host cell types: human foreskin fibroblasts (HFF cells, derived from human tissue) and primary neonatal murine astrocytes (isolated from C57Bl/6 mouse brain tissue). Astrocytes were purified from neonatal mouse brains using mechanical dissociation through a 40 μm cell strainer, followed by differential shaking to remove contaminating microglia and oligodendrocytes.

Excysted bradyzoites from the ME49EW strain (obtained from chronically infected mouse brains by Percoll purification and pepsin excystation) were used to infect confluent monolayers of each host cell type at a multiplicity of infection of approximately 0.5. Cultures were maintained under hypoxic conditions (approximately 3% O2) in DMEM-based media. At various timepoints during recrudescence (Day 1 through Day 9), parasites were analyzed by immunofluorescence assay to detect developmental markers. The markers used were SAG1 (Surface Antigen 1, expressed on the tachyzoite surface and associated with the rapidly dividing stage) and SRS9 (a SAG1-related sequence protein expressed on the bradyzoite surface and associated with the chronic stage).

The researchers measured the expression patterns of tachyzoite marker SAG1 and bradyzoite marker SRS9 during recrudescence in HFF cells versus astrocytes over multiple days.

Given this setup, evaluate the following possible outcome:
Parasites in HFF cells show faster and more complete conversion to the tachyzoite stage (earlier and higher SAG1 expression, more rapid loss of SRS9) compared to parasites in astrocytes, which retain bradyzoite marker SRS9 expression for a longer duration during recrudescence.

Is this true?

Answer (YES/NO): YES